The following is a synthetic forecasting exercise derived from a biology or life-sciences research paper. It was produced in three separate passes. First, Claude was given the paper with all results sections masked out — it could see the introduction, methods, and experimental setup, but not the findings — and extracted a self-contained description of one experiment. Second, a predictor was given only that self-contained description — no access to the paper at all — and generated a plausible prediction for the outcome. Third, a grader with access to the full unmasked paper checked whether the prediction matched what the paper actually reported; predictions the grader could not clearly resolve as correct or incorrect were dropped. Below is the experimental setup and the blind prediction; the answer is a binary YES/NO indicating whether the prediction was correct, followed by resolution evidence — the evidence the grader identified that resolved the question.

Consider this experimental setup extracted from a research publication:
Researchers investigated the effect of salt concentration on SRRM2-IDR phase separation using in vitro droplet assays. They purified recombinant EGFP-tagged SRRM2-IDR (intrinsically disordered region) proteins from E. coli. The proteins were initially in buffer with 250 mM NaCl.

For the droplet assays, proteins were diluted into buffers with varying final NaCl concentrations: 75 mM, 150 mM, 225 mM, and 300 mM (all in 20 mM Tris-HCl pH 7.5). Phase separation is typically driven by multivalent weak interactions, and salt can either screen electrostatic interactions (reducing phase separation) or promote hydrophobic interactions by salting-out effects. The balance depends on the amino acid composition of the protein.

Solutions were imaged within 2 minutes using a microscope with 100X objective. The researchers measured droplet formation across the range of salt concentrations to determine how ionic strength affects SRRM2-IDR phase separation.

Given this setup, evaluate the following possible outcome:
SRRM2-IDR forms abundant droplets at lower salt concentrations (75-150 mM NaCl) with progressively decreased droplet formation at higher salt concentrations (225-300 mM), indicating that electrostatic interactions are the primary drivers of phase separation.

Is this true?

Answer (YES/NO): YES